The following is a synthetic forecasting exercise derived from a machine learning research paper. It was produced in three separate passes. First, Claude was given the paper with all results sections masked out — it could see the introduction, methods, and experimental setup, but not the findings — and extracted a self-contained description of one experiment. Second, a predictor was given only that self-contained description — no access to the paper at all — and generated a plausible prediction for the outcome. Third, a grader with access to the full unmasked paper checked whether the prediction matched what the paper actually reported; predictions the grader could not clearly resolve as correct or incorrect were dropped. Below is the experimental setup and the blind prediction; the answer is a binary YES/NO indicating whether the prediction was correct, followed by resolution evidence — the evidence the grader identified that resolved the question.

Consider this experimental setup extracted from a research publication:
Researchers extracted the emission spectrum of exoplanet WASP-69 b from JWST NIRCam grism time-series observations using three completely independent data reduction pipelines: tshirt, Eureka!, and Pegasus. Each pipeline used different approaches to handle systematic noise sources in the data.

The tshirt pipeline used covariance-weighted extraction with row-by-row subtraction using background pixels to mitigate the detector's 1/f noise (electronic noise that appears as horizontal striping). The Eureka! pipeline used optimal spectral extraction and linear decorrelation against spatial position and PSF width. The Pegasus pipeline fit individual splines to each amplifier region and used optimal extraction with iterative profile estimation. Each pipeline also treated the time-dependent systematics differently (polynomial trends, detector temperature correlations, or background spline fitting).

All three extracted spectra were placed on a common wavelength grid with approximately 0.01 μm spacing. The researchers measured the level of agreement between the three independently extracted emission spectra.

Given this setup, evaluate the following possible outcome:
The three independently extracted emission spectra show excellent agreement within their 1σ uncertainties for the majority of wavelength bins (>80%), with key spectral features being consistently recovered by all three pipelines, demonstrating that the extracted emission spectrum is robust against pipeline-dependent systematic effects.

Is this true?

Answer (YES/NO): YES